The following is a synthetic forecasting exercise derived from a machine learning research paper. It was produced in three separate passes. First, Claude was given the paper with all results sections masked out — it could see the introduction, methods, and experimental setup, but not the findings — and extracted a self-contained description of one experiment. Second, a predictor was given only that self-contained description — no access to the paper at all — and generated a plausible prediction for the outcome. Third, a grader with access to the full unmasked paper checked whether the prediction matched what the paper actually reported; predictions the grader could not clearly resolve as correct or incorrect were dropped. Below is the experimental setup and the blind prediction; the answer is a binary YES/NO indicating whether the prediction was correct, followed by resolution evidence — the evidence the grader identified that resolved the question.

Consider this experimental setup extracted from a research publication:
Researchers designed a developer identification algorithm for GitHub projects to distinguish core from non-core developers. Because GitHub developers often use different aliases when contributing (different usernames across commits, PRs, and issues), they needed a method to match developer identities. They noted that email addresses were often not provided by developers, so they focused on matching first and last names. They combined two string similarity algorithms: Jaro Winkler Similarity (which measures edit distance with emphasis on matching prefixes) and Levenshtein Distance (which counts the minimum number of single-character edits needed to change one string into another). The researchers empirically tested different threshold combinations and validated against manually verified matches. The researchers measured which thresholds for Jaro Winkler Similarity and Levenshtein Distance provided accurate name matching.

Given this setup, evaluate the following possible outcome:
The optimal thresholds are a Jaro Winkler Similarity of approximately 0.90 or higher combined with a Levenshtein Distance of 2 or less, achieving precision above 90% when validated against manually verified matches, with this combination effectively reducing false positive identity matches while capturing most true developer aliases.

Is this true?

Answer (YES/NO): NO